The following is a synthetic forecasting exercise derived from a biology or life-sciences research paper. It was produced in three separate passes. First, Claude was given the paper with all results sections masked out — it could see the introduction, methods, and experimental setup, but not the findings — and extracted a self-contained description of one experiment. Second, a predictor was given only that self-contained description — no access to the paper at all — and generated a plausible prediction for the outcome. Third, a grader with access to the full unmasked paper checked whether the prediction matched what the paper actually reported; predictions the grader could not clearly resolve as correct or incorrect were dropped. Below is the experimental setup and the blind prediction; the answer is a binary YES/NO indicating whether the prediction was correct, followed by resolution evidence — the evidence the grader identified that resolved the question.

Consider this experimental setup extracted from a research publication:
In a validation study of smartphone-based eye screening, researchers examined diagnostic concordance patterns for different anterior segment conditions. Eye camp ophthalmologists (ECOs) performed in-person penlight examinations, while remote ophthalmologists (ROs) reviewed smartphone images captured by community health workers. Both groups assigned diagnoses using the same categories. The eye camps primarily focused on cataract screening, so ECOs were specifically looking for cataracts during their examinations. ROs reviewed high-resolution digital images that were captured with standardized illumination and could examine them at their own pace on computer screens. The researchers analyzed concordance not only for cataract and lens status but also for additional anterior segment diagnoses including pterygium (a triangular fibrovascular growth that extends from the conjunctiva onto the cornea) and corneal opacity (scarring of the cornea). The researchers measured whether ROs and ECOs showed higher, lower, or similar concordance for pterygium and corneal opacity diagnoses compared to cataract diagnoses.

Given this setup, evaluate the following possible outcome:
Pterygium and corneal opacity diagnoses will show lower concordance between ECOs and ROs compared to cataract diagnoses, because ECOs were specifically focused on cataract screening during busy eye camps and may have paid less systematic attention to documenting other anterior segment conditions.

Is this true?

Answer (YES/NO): YES